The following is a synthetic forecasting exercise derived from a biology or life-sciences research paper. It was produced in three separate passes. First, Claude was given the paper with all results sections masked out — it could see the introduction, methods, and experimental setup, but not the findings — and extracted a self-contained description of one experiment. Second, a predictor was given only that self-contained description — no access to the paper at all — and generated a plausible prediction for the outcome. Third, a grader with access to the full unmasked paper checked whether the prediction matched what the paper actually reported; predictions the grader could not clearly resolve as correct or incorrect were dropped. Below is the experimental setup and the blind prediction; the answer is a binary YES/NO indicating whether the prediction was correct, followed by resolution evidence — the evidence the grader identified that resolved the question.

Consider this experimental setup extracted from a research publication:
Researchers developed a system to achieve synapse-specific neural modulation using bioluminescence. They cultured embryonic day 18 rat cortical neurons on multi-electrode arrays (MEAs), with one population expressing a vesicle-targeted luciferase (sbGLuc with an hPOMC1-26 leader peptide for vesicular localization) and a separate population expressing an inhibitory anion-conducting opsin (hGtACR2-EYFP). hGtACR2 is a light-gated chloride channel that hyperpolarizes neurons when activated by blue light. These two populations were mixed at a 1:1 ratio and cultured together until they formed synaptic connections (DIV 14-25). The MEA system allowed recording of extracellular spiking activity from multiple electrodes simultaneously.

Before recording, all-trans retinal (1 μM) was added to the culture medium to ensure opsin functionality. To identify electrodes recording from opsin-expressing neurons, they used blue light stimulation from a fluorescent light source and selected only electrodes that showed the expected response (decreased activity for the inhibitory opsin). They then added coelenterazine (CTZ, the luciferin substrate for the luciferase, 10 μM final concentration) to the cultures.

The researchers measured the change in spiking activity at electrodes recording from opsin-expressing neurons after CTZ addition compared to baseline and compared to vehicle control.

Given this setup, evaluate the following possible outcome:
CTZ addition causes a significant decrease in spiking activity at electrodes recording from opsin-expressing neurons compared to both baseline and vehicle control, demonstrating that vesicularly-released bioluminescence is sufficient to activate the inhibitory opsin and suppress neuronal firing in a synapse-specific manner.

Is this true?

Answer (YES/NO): YES